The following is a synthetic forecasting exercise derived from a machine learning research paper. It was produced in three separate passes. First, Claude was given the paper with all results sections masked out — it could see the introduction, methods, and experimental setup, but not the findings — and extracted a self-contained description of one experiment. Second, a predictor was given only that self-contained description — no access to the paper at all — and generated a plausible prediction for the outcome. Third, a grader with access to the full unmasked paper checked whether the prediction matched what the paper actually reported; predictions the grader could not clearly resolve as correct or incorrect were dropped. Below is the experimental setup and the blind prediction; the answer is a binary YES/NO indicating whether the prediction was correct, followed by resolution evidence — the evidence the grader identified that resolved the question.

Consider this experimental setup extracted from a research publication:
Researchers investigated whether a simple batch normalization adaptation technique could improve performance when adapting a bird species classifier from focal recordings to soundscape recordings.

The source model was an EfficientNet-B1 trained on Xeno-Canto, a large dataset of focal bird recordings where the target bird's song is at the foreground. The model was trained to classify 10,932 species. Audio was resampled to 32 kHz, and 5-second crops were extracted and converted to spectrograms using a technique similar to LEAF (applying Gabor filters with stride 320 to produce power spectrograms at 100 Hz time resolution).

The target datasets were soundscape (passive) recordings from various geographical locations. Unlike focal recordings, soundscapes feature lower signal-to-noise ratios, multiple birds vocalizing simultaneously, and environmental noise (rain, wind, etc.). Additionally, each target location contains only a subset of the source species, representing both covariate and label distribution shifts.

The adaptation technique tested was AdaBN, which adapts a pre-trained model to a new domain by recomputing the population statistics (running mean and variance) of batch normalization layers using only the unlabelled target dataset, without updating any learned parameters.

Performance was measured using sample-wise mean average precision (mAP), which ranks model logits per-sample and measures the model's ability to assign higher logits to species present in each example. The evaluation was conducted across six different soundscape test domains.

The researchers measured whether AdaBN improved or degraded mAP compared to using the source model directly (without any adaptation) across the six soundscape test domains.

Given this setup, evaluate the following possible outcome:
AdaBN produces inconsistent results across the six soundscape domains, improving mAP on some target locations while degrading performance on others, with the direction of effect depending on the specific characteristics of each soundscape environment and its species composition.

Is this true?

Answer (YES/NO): NO